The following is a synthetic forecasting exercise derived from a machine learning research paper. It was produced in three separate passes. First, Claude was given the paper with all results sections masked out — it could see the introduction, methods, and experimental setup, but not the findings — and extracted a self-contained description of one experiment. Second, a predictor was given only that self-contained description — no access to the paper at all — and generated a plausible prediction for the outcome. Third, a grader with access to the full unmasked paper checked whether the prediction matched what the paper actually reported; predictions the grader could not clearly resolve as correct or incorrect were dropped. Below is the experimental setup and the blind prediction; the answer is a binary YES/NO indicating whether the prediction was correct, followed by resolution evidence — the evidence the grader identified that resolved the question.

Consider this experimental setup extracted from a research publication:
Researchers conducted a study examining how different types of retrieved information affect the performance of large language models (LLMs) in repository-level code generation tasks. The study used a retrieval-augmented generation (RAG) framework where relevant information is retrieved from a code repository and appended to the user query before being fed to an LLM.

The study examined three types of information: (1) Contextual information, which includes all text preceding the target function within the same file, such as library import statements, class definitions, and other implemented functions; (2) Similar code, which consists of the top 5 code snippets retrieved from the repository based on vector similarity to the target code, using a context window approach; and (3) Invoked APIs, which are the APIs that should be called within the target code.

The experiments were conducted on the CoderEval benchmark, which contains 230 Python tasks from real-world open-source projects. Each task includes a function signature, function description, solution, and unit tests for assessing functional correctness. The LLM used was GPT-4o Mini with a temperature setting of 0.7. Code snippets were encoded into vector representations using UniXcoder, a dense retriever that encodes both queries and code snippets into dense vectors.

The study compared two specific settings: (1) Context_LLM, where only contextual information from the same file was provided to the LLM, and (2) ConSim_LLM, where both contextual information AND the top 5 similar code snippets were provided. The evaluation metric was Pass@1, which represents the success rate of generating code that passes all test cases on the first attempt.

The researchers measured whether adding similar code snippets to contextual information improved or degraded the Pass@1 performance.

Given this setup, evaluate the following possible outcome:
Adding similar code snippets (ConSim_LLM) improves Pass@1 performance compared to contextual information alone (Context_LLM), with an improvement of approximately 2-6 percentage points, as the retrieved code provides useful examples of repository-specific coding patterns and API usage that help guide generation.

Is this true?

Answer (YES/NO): NO